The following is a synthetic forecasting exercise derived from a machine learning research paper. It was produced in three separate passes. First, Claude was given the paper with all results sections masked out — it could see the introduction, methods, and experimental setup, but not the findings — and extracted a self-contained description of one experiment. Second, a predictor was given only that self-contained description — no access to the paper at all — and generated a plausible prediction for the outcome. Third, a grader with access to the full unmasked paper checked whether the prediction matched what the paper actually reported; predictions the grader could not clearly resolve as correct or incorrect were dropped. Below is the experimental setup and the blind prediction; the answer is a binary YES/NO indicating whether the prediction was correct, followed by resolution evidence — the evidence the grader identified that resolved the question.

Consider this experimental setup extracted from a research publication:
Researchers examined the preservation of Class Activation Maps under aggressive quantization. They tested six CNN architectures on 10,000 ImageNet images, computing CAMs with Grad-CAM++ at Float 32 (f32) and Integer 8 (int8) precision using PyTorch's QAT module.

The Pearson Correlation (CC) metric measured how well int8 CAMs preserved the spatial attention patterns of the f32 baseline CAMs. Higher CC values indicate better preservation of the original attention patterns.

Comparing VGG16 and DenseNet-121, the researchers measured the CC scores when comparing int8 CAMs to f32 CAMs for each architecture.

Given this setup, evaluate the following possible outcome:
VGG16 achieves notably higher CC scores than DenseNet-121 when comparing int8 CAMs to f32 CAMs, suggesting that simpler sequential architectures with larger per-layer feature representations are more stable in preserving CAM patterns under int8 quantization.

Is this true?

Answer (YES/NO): YES